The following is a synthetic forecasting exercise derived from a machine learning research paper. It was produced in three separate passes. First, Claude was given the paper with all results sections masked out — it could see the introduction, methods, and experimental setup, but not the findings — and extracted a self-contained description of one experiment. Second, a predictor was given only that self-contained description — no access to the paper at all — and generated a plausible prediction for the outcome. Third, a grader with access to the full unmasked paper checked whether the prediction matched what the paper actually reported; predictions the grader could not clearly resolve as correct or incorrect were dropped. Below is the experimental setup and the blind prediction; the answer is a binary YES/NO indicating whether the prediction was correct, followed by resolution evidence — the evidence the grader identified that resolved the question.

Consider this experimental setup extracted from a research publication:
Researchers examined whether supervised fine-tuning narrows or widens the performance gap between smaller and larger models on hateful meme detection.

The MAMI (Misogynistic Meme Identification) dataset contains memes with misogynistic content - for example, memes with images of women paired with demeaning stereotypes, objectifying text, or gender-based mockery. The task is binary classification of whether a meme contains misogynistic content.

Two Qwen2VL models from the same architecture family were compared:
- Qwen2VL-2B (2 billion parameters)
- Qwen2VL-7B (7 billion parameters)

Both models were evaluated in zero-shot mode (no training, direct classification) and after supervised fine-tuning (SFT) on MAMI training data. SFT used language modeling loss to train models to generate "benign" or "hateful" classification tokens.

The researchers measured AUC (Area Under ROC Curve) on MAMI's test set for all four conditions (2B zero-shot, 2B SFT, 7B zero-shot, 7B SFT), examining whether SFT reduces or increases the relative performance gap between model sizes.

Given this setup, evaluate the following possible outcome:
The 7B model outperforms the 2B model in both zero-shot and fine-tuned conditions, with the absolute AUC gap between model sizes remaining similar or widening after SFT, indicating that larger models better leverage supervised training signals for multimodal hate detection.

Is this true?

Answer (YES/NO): NO